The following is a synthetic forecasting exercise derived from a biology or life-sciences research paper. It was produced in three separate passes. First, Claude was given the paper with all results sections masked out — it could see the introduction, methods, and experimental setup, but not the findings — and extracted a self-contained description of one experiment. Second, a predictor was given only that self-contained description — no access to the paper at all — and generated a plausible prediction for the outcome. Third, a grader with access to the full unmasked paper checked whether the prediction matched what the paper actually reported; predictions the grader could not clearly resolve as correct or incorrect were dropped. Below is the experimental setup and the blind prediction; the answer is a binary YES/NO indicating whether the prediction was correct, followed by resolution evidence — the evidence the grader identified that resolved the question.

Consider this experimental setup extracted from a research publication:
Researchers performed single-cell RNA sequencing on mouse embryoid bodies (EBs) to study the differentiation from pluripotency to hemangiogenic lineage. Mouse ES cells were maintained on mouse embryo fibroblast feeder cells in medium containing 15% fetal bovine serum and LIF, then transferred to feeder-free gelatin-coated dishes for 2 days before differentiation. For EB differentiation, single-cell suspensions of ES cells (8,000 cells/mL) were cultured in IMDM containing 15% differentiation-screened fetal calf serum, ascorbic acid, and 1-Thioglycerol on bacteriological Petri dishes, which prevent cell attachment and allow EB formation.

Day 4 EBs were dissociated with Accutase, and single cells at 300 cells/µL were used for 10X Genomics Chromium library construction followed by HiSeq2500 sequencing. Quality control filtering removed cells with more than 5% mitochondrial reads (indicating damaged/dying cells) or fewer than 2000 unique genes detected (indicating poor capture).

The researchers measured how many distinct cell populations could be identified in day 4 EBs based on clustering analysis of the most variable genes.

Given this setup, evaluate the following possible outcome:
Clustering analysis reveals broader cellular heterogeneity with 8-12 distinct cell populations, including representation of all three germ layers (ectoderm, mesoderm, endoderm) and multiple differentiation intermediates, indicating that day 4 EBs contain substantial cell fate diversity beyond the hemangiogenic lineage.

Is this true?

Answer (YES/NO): NO